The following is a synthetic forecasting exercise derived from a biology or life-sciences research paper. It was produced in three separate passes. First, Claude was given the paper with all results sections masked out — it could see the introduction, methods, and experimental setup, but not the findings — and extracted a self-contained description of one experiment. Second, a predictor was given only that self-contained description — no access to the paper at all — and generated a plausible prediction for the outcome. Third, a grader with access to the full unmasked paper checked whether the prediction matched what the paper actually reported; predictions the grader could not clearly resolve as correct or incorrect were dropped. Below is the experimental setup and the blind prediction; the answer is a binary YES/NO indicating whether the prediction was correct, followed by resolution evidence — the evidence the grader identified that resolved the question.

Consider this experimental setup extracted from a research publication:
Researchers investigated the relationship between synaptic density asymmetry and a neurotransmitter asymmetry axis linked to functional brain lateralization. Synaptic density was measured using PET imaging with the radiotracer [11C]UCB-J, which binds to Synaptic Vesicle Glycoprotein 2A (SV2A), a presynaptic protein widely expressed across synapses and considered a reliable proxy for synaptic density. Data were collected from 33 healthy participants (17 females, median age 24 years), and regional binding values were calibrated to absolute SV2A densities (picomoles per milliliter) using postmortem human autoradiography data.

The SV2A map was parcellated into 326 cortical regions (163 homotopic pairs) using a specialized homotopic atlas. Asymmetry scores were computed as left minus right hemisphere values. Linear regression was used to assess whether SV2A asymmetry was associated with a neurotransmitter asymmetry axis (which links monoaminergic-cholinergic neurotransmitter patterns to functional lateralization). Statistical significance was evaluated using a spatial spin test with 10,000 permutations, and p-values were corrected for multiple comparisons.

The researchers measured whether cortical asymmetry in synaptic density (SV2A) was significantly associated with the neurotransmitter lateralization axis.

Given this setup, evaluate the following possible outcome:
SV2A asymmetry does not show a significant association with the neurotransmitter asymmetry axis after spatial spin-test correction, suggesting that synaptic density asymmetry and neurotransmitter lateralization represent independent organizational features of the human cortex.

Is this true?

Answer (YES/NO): YES